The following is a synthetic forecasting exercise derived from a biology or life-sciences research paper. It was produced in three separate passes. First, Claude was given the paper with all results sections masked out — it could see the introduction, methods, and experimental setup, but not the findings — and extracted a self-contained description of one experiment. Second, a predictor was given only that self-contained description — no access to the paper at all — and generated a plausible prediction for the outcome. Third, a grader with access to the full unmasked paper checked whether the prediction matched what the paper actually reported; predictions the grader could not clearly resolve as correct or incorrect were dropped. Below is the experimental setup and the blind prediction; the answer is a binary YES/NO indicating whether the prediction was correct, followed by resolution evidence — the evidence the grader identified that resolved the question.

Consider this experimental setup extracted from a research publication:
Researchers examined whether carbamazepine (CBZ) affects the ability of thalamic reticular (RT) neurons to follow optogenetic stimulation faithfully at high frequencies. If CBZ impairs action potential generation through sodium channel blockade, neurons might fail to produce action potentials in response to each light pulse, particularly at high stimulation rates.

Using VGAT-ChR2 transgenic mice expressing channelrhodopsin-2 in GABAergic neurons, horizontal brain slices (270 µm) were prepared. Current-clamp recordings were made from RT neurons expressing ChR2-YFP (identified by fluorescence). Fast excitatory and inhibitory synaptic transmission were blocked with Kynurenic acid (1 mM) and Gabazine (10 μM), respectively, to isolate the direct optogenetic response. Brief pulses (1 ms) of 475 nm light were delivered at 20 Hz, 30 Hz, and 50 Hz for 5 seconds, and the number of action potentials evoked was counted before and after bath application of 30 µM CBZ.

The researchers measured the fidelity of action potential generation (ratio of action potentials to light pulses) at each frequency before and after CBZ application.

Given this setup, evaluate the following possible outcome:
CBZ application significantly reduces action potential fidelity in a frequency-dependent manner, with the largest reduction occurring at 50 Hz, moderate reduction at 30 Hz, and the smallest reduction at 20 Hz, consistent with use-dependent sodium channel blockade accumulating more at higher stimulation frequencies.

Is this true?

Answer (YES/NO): NO